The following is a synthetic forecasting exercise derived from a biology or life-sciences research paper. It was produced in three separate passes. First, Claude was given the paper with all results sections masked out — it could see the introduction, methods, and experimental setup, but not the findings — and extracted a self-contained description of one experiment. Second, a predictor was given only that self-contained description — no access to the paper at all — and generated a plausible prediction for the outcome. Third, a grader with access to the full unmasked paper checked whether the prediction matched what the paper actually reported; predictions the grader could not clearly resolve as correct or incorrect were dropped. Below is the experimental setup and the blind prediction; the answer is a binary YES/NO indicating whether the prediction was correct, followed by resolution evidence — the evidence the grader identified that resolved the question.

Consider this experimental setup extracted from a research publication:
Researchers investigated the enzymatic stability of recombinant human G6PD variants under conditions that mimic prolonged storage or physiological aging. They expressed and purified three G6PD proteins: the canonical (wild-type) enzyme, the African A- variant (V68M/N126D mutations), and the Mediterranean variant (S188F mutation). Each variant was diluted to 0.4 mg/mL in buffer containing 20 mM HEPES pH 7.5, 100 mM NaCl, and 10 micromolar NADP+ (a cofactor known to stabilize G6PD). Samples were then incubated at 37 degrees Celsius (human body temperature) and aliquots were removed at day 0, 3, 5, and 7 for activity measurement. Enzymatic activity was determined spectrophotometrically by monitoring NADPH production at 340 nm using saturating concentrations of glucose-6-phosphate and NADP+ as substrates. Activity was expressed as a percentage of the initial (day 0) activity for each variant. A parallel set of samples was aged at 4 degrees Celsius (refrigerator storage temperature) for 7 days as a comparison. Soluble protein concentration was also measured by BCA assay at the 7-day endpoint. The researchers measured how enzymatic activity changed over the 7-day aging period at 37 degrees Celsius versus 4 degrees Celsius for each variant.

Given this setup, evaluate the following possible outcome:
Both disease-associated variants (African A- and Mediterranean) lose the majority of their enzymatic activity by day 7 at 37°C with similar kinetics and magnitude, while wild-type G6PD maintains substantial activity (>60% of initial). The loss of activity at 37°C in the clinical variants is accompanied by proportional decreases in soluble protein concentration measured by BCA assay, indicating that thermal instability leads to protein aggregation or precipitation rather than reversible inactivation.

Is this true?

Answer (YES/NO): NO